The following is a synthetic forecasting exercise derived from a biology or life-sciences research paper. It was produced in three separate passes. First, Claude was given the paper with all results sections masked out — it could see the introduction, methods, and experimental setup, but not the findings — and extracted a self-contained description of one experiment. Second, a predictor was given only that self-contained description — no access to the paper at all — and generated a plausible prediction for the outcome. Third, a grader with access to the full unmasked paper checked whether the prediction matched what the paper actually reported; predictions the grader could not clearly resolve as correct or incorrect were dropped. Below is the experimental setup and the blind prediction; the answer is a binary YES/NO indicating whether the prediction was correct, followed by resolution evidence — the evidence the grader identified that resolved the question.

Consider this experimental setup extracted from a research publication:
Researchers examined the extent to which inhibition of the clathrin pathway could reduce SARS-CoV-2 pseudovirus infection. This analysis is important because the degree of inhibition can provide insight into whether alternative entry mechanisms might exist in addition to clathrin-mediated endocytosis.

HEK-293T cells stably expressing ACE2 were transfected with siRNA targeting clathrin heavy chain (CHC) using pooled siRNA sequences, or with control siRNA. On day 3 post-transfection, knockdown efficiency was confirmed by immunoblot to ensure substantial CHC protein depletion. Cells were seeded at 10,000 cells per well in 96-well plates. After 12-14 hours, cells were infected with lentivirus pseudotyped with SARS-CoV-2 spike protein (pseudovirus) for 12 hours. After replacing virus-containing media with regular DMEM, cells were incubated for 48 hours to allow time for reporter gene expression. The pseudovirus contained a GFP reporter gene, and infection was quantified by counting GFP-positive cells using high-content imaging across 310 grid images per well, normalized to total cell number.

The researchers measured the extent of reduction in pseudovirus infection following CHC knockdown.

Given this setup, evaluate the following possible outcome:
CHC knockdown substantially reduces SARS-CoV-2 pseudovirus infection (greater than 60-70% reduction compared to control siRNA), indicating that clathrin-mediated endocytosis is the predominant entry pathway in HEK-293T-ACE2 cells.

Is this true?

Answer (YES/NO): NO